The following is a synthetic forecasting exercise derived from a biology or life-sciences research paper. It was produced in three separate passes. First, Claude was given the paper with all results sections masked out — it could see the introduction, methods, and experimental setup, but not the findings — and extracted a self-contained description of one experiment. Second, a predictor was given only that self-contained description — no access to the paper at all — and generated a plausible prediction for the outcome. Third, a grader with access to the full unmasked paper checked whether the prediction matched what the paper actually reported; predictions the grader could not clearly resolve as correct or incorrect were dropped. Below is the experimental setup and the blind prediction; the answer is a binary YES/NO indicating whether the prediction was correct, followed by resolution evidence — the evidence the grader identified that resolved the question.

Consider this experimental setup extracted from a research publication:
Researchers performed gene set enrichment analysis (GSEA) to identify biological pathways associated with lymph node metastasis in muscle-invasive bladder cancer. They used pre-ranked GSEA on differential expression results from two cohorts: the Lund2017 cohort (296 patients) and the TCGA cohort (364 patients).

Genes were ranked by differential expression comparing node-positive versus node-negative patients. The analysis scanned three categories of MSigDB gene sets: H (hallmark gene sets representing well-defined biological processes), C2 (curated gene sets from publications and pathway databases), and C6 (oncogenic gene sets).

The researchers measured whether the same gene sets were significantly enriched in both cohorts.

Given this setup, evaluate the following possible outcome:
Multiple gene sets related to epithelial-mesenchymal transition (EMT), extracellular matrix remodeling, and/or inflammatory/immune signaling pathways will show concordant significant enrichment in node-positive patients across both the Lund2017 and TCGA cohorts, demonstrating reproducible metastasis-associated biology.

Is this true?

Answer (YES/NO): NO